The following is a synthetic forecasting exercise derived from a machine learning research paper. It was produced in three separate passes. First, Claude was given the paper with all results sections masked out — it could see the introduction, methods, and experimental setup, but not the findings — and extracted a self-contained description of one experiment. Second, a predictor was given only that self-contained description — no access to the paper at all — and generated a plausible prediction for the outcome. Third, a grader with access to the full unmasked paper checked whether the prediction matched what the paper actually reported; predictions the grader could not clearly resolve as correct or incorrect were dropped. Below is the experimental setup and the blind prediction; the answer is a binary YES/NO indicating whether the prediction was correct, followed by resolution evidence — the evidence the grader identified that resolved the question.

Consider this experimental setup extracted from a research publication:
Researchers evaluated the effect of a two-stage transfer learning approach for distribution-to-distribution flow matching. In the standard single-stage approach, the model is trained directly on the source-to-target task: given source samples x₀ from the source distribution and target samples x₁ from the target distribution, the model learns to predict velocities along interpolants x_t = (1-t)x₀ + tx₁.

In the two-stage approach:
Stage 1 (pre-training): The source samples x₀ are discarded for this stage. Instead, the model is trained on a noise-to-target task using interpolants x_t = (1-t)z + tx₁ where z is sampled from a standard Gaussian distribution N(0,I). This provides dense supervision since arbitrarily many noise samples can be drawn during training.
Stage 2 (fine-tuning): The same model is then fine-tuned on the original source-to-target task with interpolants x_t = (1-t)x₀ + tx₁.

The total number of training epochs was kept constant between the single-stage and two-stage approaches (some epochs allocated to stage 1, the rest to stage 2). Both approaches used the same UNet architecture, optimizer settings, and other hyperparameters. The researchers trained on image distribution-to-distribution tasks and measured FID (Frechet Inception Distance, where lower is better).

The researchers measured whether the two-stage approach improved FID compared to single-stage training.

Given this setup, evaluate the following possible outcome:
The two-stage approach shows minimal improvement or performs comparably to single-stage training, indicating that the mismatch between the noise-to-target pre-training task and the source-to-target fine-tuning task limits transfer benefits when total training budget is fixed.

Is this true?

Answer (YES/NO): YES